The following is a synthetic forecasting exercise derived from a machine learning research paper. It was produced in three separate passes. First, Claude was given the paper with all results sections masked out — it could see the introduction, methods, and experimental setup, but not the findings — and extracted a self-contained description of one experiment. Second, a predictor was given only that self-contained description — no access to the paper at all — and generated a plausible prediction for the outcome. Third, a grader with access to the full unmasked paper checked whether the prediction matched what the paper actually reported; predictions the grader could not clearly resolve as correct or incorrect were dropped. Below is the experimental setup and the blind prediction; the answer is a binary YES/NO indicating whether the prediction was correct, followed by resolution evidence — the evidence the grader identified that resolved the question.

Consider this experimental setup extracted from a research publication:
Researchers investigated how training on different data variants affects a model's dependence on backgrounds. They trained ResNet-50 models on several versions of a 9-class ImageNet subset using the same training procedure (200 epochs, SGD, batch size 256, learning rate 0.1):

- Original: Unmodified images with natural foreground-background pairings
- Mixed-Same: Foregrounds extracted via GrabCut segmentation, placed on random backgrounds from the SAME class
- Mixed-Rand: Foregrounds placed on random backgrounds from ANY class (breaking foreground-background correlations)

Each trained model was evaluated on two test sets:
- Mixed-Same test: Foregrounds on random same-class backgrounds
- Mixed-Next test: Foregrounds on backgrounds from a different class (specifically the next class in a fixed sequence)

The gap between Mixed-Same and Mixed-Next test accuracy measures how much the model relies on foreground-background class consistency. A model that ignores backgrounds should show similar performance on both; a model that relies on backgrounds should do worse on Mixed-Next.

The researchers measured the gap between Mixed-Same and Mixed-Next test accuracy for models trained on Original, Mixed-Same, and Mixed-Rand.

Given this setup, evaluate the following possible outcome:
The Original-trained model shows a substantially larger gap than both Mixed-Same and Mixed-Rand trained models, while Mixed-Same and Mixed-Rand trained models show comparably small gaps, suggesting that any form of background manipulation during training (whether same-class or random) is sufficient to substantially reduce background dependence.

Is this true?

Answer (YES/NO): NO